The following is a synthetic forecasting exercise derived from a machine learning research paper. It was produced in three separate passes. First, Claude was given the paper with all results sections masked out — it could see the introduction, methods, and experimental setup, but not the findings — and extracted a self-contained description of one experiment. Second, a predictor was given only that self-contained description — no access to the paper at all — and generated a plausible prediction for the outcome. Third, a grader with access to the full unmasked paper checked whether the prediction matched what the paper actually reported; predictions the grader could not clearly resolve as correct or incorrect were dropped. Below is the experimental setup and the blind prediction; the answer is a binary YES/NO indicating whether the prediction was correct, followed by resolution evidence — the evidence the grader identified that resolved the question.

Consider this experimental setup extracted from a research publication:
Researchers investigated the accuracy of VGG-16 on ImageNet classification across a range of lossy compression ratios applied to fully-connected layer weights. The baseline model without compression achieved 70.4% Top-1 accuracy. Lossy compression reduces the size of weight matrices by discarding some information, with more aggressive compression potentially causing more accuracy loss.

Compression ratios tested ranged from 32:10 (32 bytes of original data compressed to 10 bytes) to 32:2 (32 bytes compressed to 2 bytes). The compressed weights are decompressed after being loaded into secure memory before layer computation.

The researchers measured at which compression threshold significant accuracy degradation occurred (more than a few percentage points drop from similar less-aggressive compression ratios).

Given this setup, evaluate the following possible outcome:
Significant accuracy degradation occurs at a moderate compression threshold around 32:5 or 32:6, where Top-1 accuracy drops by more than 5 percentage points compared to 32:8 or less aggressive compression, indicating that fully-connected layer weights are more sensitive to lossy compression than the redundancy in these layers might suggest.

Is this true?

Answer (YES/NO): NO